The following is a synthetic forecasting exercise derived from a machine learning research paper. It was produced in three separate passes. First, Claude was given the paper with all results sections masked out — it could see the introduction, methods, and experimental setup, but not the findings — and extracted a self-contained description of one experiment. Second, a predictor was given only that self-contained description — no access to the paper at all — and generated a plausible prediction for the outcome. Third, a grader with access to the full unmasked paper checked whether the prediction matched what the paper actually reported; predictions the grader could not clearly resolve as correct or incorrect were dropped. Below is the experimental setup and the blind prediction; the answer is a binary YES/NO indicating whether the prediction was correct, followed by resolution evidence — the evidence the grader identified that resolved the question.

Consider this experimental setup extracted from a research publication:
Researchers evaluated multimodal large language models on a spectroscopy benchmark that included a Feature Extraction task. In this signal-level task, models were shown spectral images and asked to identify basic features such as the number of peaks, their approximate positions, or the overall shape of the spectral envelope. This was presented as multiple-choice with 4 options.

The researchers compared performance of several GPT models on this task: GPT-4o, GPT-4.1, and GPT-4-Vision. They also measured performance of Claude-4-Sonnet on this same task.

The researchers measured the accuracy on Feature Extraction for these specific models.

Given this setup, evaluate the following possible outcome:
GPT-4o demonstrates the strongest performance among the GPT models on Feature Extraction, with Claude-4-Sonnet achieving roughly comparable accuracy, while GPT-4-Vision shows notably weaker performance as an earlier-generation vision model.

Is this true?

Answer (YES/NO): NO